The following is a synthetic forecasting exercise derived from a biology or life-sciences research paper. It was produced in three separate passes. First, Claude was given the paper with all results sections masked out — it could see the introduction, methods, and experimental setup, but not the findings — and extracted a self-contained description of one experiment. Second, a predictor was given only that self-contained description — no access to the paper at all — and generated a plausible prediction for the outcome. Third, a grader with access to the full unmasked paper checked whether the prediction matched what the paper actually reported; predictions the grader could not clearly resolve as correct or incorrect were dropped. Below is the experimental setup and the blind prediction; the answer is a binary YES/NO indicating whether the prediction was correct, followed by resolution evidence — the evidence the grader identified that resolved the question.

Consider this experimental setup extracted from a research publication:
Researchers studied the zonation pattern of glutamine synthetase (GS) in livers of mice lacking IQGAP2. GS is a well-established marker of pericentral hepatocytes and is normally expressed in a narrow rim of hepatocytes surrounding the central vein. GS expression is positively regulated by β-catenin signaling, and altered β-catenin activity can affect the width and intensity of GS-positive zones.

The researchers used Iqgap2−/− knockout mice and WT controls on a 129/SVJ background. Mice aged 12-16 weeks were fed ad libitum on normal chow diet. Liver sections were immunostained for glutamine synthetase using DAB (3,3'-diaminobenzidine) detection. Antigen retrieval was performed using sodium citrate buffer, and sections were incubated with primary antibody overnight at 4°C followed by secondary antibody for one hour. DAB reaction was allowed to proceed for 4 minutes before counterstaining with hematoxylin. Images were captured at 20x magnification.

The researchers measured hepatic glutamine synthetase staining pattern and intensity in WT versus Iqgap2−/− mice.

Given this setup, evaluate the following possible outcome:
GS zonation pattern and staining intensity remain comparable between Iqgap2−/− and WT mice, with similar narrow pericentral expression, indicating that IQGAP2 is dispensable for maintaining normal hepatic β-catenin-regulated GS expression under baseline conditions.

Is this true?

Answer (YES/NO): NO